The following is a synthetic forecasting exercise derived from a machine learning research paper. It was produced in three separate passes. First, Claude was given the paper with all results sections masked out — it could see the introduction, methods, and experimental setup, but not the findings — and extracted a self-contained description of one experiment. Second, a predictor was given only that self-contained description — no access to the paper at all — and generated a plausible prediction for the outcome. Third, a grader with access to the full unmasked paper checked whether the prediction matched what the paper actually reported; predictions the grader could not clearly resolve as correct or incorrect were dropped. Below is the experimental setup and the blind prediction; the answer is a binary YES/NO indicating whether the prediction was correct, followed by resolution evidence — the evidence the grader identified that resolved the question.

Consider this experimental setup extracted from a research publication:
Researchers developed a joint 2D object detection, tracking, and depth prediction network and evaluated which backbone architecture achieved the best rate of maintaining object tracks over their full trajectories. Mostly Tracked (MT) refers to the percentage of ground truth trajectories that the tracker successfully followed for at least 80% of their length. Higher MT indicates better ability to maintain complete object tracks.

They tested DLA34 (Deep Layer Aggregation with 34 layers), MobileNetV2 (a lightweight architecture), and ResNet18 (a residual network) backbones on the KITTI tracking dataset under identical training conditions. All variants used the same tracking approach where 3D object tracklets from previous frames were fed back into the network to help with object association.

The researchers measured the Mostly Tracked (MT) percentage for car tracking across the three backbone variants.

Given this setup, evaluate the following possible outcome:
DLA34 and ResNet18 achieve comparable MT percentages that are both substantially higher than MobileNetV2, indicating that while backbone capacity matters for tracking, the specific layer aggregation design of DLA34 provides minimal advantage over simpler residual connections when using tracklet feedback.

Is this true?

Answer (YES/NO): NO